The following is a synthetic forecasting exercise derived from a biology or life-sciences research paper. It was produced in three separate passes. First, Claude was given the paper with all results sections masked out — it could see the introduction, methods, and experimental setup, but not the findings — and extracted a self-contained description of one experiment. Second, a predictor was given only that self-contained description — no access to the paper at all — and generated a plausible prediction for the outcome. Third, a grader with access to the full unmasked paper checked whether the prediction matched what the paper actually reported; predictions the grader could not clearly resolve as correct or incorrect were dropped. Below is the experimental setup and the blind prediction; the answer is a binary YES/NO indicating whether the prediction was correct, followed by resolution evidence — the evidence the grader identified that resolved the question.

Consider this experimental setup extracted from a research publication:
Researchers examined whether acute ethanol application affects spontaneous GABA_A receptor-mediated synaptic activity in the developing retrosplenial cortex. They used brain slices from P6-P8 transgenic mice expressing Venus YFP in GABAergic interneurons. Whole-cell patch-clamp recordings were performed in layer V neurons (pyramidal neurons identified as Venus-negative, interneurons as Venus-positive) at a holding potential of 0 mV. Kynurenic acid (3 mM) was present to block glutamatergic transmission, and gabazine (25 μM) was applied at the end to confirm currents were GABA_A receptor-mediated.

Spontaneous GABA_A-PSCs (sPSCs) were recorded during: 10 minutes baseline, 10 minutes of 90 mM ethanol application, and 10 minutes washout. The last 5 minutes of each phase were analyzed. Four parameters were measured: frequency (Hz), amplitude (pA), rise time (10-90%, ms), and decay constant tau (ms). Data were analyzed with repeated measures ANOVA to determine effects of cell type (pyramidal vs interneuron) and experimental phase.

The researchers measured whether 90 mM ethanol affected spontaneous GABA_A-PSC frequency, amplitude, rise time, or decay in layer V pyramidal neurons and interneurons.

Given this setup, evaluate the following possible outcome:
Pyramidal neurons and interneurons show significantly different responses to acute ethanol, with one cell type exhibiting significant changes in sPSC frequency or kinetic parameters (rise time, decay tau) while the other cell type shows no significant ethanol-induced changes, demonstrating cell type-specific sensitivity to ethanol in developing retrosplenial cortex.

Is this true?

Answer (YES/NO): NO